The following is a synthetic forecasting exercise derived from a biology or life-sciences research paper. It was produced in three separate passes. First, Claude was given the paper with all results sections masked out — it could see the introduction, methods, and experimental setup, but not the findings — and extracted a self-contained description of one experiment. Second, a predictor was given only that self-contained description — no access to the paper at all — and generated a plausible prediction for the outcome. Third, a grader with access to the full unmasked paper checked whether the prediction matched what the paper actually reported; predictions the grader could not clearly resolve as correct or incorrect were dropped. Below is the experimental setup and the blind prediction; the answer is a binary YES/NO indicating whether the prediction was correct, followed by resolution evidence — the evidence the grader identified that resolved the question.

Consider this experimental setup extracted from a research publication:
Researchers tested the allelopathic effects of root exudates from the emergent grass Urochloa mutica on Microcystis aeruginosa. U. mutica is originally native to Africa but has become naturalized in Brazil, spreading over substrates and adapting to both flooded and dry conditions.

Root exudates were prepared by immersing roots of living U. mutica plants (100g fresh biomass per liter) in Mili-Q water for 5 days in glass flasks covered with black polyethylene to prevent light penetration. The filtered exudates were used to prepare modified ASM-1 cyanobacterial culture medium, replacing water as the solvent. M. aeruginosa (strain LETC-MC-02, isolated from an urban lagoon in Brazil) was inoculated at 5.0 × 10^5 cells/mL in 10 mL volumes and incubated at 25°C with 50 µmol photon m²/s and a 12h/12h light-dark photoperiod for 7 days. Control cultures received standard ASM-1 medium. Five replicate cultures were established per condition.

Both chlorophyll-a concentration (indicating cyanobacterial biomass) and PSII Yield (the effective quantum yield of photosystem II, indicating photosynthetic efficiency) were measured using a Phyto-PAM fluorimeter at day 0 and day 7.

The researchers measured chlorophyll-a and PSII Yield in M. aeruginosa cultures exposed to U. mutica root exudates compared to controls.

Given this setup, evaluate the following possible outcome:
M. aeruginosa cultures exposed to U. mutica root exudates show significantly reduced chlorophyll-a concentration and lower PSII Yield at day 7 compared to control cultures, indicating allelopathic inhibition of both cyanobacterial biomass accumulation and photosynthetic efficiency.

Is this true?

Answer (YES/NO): NO